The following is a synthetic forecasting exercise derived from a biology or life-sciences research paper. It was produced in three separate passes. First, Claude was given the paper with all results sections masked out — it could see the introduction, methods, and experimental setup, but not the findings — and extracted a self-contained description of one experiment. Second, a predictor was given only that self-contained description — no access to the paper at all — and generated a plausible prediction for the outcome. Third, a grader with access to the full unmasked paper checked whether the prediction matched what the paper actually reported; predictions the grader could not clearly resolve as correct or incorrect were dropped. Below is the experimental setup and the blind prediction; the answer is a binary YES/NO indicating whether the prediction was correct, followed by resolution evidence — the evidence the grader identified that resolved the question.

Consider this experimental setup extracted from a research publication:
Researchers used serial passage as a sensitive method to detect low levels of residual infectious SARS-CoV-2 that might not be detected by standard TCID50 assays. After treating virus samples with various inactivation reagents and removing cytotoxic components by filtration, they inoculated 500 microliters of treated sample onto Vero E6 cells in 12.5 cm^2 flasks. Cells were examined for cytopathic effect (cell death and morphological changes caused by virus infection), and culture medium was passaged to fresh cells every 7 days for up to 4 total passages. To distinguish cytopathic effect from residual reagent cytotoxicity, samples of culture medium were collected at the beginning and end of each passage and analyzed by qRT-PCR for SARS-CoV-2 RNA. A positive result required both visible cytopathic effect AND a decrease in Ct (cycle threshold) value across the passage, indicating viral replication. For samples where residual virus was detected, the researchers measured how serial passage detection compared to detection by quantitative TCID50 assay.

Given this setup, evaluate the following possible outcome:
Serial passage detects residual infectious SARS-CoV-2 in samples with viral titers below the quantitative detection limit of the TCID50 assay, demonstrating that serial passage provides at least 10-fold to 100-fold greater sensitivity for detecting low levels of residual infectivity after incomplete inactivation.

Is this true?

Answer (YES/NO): NO